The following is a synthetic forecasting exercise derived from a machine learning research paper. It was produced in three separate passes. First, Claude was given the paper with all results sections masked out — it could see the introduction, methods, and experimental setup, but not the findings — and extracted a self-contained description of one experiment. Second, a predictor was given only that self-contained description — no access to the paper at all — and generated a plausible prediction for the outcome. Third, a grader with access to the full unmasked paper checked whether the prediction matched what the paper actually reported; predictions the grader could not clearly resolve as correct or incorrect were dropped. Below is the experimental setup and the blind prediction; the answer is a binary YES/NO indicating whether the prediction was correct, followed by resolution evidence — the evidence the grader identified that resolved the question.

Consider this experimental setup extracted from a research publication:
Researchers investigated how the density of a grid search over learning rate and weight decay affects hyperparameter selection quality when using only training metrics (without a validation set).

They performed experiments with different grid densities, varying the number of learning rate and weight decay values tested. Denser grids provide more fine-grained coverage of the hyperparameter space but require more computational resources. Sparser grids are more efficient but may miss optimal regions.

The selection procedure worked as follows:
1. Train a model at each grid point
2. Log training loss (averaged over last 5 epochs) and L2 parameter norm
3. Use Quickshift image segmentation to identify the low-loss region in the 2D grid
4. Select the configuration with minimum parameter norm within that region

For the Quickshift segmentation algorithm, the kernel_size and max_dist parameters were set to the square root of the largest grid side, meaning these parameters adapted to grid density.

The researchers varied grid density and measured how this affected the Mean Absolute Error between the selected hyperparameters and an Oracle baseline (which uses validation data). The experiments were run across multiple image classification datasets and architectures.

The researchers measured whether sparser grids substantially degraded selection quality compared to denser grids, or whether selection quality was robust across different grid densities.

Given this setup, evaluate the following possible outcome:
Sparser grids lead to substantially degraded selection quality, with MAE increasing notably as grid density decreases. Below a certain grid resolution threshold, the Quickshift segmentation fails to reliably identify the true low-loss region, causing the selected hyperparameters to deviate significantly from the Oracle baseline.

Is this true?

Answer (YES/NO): NO